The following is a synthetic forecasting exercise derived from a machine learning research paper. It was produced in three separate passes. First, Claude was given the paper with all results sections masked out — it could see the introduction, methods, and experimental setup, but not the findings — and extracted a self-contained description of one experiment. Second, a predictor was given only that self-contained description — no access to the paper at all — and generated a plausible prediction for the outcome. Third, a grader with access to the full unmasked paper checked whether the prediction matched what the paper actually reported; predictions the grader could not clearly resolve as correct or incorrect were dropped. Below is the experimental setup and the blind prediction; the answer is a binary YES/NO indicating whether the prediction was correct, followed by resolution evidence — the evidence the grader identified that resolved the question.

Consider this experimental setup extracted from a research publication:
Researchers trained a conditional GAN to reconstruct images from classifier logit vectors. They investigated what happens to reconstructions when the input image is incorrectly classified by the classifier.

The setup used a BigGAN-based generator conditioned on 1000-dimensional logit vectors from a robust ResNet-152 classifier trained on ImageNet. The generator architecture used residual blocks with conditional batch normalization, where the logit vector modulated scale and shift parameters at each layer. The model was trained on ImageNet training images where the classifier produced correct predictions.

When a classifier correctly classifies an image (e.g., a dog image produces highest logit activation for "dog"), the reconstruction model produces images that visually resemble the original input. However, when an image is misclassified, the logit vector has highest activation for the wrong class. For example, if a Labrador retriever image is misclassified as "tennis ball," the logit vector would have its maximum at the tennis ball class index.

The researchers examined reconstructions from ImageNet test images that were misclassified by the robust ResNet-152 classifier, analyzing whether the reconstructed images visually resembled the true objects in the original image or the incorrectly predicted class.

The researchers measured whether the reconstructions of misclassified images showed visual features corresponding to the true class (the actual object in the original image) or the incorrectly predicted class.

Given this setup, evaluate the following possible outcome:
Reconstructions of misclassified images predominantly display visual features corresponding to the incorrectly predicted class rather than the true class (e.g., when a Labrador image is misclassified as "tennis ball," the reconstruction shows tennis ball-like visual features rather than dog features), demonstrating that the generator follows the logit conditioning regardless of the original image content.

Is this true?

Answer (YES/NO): NO